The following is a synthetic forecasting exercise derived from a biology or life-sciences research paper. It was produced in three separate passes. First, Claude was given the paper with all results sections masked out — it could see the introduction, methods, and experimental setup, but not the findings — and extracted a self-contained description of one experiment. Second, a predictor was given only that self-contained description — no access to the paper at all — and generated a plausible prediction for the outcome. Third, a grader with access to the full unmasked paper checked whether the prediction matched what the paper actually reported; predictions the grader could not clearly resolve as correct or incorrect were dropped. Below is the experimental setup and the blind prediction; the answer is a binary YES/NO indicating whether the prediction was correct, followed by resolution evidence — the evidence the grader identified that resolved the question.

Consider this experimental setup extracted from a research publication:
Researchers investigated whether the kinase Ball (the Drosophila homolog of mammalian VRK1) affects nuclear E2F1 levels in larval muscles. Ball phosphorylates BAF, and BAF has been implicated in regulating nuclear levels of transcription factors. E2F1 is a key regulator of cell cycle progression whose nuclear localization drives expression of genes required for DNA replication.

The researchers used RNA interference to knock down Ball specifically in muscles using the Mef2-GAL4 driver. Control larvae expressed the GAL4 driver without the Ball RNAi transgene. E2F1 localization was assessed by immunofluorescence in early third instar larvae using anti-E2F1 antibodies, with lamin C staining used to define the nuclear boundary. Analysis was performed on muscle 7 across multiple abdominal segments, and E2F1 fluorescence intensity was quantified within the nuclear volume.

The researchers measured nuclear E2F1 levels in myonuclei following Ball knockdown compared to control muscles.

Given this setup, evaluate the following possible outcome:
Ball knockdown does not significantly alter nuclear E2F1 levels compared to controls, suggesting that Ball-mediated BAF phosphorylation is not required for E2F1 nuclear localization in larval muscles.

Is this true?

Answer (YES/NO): NO